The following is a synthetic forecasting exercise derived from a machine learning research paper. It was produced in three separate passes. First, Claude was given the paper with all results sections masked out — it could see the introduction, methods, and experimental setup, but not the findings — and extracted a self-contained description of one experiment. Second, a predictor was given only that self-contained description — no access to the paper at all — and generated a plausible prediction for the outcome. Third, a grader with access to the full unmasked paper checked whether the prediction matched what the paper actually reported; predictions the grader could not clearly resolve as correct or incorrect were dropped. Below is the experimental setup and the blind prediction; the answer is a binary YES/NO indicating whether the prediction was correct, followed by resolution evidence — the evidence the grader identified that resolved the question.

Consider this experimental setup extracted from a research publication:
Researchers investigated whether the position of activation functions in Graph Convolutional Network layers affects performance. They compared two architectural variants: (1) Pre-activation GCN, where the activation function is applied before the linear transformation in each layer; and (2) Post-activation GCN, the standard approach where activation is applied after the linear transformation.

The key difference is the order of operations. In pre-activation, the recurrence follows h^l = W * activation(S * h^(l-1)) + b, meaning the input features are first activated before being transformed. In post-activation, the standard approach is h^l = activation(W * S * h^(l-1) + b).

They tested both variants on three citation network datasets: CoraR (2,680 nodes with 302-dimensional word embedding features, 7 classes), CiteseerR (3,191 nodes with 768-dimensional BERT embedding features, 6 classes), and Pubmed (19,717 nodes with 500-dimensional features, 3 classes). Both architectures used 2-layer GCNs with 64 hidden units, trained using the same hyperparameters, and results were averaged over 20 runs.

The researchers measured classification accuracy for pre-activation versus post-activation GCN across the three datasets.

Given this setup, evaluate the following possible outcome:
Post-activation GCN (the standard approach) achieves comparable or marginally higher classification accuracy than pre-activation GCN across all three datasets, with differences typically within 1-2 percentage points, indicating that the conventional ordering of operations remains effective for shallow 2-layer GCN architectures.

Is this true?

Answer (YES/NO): YES